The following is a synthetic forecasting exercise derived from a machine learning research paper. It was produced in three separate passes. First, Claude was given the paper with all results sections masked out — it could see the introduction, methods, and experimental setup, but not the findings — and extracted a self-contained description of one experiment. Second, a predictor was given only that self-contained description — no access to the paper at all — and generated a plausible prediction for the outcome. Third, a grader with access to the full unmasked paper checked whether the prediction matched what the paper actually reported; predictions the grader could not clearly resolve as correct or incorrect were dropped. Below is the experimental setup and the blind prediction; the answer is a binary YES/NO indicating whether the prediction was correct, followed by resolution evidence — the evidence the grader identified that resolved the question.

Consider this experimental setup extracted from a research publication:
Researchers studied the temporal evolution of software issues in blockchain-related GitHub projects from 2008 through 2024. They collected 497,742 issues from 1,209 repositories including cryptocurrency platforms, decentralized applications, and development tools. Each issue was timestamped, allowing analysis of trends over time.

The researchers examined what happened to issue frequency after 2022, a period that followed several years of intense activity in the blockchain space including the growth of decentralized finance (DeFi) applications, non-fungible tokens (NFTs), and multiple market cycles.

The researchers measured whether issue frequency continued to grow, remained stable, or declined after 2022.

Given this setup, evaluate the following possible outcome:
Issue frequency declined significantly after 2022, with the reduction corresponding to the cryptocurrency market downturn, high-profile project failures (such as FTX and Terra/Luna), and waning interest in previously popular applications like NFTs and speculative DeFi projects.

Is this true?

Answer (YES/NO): NO